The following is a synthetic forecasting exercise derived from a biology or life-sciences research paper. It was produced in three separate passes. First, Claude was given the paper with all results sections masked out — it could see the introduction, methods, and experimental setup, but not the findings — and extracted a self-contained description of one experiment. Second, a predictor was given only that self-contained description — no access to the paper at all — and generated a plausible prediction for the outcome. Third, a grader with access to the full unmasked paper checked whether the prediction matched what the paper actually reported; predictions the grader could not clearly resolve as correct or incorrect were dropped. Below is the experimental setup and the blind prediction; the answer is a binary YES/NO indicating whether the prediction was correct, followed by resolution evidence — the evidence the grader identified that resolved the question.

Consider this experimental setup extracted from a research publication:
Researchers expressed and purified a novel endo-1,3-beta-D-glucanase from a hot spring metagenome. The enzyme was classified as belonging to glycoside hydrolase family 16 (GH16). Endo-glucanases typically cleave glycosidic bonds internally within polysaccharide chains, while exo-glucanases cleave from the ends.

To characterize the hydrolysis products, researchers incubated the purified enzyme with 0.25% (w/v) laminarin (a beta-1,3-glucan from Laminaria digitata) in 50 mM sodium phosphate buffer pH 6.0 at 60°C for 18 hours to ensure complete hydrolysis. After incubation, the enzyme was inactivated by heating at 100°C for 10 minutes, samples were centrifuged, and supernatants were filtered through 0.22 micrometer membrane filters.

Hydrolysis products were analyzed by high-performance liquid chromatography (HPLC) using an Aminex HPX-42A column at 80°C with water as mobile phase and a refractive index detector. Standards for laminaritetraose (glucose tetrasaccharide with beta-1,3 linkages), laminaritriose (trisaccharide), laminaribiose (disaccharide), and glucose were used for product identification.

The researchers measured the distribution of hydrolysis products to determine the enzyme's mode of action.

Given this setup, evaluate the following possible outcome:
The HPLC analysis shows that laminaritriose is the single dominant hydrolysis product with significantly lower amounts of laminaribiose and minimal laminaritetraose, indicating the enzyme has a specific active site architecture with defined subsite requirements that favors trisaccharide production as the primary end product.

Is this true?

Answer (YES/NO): NO